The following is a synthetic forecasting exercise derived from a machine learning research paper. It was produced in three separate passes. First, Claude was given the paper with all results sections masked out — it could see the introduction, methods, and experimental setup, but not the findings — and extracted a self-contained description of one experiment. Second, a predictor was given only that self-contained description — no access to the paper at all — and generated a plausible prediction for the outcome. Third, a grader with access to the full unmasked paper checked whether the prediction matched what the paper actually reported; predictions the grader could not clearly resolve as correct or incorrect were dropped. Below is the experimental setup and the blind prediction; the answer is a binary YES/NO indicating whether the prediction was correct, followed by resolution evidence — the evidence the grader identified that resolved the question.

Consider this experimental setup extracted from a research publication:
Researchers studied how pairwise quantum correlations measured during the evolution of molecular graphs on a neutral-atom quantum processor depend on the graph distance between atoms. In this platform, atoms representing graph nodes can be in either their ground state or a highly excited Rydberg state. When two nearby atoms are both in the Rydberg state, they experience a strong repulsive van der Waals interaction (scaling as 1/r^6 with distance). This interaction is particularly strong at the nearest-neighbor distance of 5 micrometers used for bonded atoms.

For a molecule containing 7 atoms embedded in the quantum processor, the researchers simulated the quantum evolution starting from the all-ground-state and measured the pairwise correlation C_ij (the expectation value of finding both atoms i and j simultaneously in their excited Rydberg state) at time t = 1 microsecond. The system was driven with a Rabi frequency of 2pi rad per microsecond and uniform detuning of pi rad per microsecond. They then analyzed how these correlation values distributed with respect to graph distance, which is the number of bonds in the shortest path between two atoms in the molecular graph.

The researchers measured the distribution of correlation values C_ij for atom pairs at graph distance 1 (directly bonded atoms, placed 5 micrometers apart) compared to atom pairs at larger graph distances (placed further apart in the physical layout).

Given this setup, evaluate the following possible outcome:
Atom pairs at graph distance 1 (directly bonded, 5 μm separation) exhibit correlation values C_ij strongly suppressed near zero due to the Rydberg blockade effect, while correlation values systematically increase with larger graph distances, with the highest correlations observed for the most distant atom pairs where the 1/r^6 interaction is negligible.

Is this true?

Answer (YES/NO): NO